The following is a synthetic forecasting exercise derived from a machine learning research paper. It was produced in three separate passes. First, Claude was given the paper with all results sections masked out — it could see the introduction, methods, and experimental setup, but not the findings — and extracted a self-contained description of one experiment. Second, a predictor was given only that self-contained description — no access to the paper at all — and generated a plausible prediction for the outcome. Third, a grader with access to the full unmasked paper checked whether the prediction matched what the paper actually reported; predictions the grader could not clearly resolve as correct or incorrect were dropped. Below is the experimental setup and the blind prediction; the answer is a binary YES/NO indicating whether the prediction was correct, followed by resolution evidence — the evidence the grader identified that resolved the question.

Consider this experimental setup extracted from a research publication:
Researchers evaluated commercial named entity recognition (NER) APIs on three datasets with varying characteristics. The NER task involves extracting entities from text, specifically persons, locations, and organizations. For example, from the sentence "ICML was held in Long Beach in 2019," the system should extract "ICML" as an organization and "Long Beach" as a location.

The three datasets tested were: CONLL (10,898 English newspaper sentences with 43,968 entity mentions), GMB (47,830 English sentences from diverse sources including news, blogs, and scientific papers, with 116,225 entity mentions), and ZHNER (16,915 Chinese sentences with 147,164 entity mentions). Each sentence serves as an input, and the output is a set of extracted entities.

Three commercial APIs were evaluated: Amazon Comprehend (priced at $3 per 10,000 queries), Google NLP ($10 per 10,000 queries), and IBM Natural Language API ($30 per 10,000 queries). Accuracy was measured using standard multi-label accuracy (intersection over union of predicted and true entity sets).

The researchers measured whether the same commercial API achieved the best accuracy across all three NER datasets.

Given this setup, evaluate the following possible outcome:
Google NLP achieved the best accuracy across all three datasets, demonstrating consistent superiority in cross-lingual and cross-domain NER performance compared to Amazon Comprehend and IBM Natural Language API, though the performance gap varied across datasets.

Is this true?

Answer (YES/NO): NO